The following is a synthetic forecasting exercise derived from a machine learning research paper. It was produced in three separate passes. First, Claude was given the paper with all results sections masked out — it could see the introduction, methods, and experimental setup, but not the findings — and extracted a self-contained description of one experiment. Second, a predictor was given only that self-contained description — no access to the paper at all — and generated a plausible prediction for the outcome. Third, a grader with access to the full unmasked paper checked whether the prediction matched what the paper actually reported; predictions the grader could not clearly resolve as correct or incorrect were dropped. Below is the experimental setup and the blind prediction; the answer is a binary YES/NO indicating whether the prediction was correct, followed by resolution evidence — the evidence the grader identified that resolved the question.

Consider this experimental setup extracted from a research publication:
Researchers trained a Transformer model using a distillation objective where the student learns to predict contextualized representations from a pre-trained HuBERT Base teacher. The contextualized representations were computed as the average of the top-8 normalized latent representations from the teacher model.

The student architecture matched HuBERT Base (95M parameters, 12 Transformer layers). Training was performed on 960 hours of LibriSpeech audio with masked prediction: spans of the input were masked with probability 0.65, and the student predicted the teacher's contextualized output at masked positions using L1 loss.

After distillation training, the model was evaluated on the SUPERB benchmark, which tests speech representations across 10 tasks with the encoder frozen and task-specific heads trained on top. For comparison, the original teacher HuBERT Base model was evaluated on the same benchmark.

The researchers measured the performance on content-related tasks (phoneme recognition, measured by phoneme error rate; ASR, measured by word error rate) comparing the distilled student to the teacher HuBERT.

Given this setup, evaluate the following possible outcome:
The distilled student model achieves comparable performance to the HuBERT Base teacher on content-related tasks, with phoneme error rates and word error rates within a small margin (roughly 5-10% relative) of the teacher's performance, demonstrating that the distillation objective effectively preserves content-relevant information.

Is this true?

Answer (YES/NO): NO